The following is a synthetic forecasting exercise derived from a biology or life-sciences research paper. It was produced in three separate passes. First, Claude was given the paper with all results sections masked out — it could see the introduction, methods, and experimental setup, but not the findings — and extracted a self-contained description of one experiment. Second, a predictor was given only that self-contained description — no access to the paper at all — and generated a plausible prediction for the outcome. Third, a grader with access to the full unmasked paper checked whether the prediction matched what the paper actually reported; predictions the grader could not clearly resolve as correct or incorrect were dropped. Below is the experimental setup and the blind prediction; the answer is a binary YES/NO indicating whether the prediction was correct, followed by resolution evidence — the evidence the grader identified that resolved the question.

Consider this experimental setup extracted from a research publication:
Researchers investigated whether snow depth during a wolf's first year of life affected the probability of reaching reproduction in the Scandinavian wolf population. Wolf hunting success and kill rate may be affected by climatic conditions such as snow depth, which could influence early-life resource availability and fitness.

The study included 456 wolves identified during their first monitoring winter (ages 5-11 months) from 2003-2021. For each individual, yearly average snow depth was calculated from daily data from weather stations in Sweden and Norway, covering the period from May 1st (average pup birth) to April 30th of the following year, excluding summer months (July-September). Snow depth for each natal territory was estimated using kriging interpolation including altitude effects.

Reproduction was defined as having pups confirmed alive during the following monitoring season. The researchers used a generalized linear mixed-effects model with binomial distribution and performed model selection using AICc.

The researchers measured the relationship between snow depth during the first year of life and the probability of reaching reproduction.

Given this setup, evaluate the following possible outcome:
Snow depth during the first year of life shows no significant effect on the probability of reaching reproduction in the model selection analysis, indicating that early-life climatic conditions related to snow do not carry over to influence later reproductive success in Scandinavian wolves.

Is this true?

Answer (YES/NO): YES